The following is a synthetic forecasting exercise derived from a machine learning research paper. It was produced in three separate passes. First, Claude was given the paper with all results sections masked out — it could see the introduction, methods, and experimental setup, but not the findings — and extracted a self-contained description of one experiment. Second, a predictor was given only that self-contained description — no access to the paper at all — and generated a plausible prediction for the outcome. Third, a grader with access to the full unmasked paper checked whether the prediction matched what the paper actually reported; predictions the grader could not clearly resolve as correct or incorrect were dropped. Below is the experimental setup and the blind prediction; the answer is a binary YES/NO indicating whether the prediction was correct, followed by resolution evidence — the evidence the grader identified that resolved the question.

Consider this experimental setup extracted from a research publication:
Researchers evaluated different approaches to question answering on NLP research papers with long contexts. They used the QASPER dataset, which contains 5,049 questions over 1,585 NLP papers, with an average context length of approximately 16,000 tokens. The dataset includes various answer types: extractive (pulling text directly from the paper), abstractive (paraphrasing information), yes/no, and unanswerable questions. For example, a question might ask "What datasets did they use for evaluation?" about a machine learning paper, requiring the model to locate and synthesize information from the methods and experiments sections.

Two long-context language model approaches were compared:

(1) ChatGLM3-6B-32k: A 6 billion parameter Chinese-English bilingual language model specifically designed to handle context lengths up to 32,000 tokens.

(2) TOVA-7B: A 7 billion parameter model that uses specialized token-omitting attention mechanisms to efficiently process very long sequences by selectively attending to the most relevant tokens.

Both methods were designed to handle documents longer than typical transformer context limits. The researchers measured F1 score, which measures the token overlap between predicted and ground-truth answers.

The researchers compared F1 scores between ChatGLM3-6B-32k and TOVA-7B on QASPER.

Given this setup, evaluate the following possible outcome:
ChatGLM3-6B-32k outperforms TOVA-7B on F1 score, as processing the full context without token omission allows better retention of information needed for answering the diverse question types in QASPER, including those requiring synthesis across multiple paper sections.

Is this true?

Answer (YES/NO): YES